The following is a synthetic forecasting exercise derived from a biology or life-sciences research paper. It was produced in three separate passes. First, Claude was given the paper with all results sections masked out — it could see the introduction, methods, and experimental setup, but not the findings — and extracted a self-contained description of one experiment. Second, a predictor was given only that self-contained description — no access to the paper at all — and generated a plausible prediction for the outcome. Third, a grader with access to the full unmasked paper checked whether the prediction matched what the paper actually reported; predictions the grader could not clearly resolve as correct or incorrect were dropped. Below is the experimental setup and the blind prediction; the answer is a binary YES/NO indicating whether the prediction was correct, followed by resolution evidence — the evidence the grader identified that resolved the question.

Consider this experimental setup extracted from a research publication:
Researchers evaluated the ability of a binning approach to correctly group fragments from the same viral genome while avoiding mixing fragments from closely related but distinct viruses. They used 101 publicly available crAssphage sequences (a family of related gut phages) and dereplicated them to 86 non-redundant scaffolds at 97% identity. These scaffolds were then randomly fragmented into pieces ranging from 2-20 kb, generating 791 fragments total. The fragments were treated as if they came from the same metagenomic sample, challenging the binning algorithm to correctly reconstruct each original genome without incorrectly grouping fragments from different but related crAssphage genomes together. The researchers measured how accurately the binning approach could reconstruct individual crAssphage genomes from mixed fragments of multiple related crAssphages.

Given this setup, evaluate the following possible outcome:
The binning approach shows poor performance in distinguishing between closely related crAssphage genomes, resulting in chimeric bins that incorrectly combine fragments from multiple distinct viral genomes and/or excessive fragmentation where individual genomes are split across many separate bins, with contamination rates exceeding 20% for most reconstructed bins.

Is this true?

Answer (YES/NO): NO